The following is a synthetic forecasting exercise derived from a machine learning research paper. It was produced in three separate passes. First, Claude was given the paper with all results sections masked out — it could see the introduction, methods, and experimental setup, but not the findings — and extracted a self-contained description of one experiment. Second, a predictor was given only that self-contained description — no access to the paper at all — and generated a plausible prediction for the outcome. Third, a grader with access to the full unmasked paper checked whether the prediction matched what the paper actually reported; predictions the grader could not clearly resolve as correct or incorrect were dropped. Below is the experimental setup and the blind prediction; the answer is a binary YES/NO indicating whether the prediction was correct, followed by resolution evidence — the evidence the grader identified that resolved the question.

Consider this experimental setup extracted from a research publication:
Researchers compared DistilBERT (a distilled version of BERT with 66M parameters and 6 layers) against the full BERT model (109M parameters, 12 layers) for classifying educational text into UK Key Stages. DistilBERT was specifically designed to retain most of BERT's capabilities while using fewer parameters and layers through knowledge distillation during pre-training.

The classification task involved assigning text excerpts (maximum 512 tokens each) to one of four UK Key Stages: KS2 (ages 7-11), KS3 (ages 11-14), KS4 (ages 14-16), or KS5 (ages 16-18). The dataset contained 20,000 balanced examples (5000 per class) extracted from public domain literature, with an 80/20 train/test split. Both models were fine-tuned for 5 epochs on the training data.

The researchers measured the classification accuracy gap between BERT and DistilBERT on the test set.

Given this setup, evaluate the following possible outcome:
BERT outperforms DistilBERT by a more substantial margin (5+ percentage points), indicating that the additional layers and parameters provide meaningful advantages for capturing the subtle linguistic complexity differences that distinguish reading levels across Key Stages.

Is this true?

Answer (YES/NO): NO